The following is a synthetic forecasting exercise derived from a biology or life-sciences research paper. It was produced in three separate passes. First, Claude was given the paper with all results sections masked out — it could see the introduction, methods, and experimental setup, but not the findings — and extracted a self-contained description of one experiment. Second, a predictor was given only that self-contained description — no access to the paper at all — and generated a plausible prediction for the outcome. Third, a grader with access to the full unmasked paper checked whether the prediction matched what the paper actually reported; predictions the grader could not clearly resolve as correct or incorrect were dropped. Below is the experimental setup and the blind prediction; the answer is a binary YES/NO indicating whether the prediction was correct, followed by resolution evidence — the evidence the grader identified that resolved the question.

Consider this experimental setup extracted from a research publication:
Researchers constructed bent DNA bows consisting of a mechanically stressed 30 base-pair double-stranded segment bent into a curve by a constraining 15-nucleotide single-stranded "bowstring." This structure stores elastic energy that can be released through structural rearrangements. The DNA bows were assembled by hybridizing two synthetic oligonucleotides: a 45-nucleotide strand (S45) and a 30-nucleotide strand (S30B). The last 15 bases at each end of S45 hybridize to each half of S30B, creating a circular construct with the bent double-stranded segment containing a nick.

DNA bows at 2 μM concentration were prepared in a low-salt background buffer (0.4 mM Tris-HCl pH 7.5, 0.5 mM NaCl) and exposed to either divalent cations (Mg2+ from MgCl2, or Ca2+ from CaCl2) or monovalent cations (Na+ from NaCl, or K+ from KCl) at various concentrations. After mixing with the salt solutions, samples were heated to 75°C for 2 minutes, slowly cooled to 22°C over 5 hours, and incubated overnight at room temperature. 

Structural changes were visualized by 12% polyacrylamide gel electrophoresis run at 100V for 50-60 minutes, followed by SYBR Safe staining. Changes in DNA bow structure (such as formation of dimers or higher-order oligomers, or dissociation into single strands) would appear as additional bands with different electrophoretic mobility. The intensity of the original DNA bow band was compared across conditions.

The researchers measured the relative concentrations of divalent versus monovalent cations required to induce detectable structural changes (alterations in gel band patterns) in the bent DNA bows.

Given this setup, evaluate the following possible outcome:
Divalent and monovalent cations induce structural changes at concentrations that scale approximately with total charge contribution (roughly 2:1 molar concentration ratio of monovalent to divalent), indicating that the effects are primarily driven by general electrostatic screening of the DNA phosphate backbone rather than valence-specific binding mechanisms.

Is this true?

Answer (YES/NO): NO